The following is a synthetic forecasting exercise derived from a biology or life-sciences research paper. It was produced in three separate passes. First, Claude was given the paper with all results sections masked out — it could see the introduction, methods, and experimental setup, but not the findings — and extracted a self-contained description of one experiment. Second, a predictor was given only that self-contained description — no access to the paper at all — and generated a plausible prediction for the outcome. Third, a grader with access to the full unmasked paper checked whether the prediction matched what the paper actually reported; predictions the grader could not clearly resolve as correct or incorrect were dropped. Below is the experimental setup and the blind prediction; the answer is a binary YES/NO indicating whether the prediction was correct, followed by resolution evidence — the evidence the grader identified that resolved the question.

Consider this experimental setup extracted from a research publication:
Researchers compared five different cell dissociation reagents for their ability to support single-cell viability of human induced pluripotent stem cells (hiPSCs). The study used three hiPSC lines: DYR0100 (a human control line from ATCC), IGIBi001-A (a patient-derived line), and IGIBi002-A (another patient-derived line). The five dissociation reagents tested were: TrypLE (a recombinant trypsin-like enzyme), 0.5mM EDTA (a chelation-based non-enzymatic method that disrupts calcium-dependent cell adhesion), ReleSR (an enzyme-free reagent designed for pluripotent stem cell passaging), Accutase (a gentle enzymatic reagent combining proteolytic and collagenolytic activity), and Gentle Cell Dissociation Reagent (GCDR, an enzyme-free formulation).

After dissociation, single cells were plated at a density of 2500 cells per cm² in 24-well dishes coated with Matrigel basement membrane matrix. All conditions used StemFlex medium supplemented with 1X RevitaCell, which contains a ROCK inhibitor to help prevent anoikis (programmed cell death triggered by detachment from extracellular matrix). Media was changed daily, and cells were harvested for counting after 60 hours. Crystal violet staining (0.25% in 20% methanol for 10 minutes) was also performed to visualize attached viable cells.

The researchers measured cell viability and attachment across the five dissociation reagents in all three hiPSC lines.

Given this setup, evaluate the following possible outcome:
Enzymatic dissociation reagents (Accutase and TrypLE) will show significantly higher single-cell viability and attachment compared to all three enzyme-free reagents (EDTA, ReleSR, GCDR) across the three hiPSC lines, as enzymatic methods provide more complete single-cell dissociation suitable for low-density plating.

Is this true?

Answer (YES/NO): NO